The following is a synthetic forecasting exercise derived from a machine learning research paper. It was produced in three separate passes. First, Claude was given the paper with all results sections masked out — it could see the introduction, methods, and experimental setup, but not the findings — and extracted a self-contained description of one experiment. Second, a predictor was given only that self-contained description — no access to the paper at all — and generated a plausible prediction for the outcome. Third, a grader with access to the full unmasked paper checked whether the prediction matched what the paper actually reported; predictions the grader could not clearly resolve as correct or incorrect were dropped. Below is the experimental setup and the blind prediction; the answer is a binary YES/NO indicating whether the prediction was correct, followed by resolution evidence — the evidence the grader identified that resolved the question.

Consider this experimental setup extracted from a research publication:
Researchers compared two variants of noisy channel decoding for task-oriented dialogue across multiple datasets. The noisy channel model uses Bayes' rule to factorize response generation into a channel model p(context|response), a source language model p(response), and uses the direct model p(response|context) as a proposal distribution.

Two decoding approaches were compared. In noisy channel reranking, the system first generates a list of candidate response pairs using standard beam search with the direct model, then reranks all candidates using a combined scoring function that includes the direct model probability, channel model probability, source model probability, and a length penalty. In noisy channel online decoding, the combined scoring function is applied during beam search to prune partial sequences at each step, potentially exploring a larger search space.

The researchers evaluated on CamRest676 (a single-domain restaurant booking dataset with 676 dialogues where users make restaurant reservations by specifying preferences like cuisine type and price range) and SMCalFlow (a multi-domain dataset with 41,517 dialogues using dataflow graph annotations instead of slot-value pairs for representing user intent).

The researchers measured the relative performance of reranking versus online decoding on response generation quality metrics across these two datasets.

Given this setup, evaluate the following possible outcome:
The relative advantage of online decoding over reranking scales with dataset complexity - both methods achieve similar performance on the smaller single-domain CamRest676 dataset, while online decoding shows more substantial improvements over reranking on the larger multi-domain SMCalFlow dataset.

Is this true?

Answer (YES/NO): YES